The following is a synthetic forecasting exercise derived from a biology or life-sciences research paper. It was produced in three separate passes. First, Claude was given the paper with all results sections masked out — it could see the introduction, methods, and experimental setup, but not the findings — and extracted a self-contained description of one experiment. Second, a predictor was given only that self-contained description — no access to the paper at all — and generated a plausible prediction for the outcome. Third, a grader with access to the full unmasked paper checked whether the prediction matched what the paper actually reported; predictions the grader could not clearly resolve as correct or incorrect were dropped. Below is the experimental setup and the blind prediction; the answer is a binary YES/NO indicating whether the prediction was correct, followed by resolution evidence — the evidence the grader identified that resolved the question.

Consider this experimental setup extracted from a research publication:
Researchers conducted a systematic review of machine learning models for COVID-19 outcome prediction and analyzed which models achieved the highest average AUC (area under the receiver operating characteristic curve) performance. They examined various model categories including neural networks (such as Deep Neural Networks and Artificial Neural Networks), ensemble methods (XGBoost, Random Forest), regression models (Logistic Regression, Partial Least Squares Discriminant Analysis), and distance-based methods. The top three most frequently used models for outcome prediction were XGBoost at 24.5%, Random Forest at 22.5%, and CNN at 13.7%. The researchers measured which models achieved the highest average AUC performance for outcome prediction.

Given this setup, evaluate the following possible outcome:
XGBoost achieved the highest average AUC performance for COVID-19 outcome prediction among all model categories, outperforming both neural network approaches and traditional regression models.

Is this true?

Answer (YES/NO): NO